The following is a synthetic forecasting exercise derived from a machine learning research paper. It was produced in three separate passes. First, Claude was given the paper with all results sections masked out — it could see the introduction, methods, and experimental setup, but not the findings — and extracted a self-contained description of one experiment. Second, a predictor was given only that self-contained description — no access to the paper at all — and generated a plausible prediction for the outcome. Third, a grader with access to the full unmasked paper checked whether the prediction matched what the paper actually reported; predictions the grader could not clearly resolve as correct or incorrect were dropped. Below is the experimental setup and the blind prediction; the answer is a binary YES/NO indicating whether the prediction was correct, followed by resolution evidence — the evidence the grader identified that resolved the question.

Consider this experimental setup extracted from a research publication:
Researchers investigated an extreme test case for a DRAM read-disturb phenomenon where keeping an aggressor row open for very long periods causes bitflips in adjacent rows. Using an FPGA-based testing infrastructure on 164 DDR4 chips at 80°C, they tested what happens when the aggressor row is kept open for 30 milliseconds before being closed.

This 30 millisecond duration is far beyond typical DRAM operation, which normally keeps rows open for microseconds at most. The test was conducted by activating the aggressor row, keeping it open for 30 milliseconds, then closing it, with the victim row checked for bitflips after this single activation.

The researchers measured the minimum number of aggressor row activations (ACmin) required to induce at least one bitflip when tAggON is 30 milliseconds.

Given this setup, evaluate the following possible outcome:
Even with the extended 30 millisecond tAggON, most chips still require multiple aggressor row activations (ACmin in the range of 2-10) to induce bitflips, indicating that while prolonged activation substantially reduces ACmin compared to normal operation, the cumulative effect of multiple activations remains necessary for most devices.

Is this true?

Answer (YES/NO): NO